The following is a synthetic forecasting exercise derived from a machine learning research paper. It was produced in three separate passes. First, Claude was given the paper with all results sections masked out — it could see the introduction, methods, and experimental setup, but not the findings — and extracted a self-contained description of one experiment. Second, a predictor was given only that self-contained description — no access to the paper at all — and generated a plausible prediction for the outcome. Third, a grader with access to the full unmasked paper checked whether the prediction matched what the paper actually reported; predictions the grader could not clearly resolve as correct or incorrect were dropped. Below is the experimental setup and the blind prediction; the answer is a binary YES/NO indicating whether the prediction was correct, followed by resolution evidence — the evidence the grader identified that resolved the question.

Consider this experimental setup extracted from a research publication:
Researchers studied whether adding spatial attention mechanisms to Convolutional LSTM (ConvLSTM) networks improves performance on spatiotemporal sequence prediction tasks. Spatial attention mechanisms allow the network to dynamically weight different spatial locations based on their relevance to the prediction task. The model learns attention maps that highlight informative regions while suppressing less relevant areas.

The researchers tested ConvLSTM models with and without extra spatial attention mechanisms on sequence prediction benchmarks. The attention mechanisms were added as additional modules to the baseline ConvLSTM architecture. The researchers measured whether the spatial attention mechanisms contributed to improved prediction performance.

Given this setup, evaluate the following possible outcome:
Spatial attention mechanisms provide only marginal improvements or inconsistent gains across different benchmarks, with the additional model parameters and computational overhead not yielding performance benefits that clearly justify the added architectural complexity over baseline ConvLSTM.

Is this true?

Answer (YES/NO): YES